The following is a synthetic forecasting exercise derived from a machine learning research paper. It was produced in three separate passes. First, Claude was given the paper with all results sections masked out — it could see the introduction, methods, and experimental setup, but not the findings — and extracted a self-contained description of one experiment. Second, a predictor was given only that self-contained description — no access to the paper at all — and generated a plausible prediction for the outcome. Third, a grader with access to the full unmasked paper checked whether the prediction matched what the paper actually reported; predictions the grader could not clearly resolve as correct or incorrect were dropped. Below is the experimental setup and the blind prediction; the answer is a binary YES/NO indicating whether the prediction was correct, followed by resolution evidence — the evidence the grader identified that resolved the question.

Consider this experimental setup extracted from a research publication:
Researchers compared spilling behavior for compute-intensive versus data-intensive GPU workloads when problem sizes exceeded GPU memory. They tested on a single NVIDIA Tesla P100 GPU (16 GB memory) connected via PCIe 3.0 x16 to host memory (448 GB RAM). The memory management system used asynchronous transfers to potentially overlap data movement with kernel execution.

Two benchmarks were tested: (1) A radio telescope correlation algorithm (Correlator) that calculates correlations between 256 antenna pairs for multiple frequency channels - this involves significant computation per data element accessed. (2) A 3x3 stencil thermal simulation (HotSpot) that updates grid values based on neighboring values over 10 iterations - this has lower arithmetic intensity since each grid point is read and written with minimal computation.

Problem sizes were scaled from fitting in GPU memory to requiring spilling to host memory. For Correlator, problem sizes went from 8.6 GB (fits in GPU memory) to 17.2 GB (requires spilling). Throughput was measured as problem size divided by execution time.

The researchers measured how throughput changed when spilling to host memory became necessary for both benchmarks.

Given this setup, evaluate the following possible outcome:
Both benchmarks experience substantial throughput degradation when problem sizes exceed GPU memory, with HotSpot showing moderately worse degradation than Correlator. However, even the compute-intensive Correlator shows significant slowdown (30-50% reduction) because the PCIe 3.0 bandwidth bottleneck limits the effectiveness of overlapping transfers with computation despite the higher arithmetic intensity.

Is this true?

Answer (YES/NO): NO